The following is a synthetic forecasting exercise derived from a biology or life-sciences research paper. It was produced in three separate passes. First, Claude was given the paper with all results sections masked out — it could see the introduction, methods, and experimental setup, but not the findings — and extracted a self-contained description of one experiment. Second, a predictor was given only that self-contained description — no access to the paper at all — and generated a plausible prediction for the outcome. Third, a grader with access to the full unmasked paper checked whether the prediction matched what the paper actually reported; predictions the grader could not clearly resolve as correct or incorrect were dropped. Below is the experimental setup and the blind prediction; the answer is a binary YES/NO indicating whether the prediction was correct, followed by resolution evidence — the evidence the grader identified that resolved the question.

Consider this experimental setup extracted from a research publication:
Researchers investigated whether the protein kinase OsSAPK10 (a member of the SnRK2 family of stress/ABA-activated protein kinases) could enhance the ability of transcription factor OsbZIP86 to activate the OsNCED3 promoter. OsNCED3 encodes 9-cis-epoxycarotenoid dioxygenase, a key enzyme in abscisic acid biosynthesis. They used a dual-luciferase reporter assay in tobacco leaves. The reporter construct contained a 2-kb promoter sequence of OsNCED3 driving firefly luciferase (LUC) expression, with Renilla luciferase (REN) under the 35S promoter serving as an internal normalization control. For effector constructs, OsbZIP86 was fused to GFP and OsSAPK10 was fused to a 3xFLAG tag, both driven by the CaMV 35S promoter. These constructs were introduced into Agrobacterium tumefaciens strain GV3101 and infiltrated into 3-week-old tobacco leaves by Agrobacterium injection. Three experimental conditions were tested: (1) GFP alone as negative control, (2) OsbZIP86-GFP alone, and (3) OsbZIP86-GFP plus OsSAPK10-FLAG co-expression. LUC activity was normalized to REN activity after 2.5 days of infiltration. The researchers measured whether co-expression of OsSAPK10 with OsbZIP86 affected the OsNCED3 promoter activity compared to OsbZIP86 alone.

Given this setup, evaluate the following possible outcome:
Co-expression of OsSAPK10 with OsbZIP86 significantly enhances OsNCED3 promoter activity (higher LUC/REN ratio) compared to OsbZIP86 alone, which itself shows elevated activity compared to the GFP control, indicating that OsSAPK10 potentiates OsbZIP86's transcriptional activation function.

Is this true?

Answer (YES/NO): YES